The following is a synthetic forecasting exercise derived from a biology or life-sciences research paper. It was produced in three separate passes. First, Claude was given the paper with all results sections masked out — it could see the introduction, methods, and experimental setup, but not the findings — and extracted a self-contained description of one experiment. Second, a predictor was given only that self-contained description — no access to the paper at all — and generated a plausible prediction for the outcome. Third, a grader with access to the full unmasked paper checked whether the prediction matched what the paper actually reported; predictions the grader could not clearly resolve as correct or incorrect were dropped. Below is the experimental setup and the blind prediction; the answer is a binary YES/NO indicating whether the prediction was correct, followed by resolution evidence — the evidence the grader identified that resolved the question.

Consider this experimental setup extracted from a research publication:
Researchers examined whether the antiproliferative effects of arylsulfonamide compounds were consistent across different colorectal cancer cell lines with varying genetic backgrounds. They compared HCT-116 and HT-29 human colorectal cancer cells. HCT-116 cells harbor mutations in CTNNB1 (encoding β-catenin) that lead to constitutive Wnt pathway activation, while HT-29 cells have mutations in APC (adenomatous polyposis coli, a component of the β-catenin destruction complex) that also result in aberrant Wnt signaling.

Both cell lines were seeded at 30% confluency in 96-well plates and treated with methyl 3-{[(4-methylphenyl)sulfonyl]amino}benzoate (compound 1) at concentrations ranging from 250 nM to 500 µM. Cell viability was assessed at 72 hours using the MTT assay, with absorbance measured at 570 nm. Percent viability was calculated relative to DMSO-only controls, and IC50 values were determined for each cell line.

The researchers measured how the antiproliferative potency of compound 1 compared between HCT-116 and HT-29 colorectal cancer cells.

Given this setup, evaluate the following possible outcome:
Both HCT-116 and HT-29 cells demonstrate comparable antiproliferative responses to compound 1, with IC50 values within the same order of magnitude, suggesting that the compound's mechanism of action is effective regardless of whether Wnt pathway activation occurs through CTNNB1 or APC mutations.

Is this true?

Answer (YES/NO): YES